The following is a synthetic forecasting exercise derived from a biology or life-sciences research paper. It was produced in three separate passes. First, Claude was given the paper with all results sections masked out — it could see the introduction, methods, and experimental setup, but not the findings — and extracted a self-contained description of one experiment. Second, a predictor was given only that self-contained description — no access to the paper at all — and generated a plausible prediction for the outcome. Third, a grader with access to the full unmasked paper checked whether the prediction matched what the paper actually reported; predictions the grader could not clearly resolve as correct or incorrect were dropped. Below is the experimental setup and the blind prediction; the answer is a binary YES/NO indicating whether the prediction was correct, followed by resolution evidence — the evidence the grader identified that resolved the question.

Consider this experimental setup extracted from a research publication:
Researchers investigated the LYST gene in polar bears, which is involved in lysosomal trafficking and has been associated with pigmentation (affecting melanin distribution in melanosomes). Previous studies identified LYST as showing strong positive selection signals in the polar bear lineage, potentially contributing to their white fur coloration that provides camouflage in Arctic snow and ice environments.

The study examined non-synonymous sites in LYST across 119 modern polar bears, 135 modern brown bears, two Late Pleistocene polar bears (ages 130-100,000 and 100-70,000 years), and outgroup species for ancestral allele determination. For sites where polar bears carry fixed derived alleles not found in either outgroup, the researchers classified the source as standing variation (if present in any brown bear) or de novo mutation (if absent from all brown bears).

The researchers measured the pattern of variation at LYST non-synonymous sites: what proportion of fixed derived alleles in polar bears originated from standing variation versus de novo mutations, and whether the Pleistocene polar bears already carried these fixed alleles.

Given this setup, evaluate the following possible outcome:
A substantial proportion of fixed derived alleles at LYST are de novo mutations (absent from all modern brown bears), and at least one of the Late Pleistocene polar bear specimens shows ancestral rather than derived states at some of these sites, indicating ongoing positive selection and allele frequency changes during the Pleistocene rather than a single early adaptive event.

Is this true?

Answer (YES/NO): NO